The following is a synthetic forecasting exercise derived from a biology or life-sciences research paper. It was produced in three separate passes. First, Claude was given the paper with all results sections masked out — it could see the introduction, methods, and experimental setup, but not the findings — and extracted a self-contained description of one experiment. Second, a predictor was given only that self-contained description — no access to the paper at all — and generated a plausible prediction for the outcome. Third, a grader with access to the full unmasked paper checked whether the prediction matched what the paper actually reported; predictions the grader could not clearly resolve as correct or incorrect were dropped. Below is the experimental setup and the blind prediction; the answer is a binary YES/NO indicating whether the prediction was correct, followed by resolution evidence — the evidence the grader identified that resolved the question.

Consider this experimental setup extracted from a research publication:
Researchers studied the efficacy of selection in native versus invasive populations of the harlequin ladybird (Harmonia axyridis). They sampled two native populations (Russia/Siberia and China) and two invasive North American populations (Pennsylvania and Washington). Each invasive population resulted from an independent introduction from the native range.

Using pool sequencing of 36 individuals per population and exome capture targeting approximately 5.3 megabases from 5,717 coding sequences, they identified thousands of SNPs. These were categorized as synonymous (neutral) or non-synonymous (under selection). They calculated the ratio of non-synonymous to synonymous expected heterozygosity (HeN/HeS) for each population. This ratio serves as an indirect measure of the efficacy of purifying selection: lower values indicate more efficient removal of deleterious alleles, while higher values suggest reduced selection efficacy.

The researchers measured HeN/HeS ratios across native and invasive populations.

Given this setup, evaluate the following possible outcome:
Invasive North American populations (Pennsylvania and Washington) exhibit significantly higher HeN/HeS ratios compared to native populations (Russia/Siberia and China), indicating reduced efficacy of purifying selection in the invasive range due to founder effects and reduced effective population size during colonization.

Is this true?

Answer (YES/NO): NO